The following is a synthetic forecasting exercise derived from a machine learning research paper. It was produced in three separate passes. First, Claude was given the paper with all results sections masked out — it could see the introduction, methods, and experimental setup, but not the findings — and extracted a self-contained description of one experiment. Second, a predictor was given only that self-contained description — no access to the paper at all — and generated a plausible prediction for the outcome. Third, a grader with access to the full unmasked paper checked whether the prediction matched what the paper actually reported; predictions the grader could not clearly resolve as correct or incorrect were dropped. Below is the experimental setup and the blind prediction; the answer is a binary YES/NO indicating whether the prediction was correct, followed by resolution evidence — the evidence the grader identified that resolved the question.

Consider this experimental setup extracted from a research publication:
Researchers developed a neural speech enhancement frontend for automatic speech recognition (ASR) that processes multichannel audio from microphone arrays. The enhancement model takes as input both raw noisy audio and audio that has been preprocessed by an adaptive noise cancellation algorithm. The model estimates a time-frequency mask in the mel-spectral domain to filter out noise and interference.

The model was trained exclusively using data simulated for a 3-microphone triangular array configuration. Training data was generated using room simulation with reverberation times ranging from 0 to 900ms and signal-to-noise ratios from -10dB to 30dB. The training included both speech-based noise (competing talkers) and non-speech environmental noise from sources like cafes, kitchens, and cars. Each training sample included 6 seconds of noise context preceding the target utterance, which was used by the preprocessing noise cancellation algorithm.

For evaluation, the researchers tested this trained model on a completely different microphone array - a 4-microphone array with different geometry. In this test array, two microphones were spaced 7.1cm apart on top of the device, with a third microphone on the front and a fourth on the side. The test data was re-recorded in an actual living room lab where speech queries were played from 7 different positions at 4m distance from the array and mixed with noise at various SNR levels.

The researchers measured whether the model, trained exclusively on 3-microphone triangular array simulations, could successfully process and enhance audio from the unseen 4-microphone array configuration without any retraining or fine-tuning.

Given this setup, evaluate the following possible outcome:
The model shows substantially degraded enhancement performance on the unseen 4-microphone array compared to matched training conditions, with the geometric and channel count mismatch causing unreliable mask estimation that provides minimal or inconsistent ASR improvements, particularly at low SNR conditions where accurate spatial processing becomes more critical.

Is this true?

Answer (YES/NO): NO